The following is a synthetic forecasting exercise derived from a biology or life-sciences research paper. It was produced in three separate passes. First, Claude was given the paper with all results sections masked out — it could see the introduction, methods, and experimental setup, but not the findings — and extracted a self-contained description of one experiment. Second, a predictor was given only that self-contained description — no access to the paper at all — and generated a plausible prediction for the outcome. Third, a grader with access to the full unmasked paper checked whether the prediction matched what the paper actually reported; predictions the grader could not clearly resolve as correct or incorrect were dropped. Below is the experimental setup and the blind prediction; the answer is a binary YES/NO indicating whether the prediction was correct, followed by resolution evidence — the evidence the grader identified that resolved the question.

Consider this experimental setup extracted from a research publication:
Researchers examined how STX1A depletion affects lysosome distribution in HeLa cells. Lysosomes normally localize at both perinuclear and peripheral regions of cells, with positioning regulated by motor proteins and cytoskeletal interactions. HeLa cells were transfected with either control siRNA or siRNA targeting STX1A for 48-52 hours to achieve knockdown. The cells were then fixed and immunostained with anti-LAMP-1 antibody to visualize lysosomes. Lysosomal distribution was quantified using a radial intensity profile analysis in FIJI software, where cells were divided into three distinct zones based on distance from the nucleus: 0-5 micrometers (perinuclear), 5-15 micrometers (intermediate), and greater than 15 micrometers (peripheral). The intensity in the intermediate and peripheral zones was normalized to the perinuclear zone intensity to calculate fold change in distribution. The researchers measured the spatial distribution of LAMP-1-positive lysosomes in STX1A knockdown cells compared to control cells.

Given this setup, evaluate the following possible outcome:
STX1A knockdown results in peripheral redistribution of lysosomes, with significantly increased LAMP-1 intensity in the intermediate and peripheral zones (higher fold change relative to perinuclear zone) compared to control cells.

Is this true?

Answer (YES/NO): YES